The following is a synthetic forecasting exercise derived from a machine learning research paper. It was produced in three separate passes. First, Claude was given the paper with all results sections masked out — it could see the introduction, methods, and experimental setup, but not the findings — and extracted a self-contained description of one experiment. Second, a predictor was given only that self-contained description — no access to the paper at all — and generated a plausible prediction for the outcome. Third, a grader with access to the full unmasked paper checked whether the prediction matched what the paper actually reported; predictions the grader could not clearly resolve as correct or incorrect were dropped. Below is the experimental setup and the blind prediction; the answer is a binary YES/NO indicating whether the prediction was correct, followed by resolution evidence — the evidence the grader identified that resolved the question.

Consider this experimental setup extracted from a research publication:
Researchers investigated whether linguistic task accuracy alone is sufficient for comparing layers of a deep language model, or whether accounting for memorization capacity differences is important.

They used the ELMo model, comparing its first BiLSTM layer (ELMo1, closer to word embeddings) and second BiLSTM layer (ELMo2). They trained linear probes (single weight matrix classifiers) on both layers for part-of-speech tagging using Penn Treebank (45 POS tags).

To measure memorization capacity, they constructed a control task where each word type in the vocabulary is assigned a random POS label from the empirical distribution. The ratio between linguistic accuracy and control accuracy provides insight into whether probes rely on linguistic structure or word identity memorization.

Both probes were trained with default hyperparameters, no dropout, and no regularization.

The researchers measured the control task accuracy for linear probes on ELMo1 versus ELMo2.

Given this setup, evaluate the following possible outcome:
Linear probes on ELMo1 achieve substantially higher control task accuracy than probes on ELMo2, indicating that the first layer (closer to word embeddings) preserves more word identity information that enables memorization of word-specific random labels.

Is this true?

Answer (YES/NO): YES